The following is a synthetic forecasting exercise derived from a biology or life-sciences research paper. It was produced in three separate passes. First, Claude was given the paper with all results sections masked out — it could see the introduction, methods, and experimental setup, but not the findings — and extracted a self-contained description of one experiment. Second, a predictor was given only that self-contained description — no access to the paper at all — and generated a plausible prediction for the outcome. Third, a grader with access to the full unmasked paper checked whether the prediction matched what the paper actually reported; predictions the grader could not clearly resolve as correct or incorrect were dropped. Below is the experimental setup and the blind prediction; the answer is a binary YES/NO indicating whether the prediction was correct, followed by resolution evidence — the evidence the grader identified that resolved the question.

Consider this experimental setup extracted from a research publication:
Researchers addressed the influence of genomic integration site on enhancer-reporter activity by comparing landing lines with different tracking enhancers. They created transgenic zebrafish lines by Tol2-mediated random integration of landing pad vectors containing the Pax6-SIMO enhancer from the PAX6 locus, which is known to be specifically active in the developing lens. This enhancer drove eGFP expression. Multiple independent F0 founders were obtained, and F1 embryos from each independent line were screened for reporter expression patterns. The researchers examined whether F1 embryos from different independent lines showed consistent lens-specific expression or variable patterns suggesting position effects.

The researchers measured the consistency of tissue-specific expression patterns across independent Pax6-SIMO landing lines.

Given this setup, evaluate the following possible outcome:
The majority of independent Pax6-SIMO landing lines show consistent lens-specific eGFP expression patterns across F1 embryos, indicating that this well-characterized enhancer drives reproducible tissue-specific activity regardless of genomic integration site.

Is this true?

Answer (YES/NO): NO